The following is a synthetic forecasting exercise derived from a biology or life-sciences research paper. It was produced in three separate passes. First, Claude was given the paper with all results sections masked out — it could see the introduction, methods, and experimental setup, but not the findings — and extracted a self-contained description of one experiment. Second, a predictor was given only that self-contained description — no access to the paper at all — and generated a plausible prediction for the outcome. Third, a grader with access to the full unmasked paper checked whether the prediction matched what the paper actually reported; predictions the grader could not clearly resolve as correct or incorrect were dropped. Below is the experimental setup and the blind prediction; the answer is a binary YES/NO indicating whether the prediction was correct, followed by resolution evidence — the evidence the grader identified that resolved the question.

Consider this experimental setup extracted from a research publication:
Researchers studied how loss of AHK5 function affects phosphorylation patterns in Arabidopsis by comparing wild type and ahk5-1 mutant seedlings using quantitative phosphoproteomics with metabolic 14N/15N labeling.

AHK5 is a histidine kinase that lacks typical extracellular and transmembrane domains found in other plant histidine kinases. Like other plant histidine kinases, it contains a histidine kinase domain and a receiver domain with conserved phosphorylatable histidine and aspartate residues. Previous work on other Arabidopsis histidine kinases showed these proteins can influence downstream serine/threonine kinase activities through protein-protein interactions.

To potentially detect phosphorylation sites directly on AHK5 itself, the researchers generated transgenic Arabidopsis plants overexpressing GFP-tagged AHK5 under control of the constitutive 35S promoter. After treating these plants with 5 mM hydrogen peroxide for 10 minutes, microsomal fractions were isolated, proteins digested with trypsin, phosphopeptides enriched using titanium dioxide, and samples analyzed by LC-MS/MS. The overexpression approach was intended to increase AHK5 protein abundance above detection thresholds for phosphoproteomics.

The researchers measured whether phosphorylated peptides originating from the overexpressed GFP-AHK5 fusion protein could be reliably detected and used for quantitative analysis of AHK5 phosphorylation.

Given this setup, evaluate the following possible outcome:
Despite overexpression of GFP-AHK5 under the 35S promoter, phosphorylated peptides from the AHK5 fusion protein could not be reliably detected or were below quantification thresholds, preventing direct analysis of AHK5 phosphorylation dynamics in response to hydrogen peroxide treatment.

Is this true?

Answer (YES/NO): YES